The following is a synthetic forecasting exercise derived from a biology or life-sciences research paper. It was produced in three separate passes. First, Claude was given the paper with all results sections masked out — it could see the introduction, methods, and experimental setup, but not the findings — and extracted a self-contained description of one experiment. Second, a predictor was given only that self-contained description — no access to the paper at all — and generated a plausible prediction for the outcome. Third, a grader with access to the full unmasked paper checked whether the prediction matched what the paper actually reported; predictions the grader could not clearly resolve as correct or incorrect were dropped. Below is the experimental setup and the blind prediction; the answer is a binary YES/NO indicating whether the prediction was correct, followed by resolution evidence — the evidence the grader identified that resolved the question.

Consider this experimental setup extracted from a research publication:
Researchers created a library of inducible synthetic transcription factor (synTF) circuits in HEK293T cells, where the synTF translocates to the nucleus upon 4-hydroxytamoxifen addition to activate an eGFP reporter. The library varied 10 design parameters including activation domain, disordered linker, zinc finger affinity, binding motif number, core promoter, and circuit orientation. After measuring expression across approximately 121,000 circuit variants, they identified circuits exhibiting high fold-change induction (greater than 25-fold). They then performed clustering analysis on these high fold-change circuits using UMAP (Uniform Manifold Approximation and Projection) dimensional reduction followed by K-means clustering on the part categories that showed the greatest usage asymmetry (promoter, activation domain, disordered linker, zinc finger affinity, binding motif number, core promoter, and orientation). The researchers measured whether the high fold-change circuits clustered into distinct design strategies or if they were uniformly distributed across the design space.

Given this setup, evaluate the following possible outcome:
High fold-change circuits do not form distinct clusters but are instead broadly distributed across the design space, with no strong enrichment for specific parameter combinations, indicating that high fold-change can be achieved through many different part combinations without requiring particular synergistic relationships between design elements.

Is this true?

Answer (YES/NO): NO